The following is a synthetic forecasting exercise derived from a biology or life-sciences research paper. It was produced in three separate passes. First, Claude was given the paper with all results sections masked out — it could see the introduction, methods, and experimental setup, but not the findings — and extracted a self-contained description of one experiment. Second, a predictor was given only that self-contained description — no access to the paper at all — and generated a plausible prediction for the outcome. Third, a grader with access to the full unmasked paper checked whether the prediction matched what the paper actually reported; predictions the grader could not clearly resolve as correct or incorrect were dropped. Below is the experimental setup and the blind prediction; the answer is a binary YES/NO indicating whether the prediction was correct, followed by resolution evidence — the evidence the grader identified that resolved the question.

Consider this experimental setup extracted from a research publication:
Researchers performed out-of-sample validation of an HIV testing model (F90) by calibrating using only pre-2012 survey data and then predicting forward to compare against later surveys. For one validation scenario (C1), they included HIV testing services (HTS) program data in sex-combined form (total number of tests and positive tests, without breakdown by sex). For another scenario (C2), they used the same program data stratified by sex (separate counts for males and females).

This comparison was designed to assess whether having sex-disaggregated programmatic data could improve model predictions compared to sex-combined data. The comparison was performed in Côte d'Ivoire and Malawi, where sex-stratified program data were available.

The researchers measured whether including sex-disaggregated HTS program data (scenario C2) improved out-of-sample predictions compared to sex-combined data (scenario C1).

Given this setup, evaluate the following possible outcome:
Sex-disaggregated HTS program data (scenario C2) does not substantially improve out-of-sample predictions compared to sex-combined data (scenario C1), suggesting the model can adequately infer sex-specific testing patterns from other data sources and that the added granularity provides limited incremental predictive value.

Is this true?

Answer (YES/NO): NO